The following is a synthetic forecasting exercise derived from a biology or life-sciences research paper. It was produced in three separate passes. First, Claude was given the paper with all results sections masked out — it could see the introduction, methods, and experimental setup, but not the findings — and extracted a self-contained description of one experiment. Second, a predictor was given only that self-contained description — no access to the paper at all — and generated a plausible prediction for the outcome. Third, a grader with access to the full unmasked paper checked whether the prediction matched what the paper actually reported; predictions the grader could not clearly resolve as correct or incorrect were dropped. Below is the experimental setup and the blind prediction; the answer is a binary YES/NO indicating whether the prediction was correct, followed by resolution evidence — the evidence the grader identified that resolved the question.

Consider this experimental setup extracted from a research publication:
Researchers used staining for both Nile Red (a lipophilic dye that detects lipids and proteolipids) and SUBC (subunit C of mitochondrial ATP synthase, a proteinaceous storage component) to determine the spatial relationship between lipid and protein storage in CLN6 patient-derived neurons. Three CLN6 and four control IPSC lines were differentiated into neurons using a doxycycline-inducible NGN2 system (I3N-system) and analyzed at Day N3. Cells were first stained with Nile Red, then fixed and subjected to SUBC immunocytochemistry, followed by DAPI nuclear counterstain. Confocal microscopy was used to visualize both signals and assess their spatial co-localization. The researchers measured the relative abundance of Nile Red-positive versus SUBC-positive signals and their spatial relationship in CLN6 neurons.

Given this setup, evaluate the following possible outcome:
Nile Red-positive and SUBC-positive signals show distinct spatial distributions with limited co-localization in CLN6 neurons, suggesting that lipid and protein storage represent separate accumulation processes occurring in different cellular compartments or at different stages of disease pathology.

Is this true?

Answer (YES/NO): NO